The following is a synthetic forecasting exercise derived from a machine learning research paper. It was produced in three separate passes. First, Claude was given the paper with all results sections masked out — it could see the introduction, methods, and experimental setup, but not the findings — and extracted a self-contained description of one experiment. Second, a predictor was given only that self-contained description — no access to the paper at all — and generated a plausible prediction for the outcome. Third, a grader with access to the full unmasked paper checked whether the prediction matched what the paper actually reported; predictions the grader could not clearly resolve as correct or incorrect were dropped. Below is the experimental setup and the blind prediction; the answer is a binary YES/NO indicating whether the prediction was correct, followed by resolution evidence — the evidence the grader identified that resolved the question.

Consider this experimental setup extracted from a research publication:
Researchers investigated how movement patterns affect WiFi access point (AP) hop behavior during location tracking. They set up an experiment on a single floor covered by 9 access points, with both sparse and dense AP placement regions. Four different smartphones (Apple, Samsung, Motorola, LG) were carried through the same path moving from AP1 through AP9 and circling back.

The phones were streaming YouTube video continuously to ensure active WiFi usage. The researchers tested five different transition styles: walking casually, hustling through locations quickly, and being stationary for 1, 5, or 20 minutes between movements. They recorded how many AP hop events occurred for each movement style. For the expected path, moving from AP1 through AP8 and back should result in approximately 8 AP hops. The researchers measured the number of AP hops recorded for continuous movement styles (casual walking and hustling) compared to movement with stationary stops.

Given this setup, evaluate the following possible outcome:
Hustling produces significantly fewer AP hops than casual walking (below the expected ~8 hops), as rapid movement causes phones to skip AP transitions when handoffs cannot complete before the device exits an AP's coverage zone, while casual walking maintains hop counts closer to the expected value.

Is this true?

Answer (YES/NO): YES